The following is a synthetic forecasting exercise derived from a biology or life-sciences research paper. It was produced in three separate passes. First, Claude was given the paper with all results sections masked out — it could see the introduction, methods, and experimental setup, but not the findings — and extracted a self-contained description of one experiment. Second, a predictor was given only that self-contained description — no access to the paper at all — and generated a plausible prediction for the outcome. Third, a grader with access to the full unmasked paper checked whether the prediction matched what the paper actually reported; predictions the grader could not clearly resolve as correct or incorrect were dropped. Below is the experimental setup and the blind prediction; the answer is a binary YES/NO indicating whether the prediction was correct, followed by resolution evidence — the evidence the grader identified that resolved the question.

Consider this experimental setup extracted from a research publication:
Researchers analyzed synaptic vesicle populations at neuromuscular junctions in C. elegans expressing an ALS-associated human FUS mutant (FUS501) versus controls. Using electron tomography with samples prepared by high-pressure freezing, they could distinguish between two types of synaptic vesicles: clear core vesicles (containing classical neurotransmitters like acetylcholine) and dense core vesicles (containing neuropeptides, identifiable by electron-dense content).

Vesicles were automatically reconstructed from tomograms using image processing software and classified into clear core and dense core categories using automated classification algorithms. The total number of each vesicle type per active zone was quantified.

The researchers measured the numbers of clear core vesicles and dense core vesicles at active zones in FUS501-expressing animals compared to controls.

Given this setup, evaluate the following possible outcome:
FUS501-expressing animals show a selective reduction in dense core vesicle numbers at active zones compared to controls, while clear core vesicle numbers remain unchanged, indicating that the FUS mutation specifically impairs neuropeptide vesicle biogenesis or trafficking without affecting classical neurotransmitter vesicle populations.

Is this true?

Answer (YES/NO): NO